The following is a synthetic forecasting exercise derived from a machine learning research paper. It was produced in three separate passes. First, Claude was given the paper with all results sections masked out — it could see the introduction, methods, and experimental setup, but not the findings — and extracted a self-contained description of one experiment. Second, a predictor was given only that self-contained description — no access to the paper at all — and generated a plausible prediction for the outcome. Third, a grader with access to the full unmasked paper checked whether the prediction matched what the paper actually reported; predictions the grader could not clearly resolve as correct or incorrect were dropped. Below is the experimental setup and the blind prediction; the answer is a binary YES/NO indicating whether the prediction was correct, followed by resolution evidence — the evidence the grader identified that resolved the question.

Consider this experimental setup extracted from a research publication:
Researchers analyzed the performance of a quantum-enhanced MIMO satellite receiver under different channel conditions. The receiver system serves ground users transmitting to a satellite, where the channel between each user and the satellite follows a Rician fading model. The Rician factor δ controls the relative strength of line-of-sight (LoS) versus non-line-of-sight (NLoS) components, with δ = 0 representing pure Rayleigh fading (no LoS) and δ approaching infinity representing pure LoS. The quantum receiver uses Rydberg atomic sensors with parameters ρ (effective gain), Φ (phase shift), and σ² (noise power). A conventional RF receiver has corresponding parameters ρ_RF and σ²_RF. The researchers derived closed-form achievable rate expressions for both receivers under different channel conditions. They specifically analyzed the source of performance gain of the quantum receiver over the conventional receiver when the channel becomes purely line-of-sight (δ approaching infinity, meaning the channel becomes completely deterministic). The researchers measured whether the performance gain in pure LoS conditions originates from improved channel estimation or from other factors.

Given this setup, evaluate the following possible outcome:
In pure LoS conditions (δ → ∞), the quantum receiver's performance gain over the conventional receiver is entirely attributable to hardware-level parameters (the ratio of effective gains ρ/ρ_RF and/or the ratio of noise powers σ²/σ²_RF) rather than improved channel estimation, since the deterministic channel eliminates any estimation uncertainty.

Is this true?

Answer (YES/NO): YES